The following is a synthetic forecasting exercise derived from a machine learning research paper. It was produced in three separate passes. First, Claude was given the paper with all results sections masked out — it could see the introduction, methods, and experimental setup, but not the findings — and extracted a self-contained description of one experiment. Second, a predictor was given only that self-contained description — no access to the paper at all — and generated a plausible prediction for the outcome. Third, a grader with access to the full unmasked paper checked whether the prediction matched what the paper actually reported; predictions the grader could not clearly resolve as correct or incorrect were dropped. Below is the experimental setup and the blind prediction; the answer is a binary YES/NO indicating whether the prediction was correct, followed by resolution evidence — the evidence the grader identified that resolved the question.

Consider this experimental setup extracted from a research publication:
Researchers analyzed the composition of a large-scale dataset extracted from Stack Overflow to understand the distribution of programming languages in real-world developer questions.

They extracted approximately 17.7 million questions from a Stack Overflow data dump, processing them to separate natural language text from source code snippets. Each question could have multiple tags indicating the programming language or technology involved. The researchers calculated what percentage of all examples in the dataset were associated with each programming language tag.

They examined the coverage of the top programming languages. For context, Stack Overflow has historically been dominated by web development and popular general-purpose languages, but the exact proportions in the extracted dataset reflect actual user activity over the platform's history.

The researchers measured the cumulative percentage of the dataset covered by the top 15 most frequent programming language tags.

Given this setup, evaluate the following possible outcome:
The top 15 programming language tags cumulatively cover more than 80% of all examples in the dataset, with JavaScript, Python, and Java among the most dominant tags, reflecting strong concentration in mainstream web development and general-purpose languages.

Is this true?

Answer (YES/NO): NO